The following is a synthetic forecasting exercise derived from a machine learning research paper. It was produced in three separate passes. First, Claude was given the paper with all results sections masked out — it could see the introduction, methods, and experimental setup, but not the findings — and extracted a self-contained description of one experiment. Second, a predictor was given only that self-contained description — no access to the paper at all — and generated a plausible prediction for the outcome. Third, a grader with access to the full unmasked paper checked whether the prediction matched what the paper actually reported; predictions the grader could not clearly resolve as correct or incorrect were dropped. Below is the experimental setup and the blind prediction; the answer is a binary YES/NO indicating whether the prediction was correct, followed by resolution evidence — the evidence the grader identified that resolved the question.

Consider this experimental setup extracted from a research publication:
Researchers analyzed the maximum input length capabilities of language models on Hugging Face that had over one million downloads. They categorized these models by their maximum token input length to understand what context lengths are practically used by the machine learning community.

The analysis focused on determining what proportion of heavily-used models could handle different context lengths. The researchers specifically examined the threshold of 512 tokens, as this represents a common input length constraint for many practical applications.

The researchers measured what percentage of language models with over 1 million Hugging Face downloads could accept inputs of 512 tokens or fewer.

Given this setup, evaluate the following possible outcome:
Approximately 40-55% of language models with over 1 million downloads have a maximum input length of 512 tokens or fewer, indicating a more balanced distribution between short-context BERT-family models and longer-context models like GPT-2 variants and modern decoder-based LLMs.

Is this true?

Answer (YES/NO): NO